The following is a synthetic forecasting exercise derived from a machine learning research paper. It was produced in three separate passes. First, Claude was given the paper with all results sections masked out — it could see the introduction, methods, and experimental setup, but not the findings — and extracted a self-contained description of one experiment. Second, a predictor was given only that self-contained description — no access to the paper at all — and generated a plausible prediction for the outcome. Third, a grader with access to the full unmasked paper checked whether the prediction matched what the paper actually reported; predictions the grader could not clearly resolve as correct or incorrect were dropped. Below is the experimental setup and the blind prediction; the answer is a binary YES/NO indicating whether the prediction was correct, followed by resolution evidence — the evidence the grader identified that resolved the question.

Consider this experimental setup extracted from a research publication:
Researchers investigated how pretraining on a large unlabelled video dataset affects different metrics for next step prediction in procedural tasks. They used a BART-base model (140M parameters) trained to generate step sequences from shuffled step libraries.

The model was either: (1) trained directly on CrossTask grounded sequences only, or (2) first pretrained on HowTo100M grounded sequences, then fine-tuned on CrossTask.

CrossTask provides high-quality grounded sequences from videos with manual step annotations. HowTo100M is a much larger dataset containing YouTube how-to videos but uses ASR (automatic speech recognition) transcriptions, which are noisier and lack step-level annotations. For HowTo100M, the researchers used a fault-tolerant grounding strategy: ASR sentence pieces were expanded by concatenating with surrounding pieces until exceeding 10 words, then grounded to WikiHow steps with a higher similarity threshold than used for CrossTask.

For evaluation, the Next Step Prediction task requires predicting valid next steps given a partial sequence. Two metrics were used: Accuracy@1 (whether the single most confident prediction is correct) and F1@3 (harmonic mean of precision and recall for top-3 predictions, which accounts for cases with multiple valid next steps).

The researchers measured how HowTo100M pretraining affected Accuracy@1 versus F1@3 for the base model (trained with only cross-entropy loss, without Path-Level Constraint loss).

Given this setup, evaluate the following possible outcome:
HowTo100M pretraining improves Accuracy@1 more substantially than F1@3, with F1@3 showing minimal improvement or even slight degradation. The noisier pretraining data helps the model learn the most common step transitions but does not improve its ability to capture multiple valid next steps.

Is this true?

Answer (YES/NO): NO